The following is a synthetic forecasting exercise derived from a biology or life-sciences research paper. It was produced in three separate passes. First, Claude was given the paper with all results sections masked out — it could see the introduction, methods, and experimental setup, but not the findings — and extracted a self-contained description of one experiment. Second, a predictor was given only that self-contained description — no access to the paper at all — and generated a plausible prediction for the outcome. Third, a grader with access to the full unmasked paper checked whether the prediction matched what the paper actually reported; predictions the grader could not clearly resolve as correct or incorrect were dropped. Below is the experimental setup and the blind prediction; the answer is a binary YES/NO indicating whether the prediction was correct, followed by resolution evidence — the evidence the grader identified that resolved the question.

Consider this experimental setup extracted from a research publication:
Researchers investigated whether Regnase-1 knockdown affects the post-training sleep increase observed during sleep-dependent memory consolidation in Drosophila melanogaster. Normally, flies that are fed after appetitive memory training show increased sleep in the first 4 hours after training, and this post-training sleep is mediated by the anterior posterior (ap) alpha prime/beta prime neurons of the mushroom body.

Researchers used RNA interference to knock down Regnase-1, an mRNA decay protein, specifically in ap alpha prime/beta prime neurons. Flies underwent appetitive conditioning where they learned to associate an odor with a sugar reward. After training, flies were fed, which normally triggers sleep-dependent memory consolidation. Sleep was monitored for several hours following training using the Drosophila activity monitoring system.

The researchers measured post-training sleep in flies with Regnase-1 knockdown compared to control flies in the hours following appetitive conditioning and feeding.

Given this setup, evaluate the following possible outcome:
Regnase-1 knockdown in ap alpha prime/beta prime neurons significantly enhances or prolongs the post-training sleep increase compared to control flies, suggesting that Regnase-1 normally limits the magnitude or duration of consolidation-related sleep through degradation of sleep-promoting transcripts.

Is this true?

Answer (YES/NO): NO